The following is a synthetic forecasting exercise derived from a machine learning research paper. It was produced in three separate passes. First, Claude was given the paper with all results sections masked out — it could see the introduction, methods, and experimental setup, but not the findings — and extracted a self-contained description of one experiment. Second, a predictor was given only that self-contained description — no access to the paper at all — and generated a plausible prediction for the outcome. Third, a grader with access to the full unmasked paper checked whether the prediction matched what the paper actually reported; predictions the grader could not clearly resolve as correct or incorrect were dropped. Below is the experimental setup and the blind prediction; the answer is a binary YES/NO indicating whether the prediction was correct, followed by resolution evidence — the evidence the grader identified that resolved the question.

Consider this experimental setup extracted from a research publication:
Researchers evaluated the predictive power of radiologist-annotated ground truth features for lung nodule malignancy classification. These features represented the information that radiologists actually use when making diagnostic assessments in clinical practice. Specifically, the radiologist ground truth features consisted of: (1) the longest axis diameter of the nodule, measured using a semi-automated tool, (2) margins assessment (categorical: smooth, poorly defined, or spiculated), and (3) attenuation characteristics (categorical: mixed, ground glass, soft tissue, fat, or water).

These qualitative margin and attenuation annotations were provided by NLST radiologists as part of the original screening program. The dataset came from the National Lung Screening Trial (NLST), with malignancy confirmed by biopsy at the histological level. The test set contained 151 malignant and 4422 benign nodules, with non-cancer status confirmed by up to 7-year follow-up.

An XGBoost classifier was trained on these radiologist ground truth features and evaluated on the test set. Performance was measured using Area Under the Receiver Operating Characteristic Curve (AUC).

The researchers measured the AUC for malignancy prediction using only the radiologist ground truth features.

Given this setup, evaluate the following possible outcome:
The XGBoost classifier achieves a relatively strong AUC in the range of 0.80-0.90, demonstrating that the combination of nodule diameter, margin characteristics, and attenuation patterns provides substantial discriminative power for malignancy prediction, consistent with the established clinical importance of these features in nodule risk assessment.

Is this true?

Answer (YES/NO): NO